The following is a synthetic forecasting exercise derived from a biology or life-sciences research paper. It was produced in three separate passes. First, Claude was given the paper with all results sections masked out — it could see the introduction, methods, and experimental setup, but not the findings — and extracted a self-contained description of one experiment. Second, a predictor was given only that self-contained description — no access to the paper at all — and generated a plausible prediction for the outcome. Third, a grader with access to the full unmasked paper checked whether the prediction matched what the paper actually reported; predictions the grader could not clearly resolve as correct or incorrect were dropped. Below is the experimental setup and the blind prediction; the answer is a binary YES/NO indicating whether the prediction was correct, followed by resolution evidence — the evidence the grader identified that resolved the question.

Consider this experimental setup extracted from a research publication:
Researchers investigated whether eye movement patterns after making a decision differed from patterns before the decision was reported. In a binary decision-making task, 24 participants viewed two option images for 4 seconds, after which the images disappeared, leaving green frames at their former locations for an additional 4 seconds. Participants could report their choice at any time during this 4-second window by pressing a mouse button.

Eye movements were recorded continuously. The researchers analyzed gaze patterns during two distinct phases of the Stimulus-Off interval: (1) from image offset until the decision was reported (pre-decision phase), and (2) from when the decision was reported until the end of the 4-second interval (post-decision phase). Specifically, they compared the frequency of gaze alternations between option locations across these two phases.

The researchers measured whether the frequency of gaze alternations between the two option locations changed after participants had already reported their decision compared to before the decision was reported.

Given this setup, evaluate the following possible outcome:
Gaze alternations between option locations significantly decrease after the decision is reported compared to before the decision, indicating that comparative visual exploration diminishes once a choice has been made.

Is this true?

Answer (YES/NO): NO